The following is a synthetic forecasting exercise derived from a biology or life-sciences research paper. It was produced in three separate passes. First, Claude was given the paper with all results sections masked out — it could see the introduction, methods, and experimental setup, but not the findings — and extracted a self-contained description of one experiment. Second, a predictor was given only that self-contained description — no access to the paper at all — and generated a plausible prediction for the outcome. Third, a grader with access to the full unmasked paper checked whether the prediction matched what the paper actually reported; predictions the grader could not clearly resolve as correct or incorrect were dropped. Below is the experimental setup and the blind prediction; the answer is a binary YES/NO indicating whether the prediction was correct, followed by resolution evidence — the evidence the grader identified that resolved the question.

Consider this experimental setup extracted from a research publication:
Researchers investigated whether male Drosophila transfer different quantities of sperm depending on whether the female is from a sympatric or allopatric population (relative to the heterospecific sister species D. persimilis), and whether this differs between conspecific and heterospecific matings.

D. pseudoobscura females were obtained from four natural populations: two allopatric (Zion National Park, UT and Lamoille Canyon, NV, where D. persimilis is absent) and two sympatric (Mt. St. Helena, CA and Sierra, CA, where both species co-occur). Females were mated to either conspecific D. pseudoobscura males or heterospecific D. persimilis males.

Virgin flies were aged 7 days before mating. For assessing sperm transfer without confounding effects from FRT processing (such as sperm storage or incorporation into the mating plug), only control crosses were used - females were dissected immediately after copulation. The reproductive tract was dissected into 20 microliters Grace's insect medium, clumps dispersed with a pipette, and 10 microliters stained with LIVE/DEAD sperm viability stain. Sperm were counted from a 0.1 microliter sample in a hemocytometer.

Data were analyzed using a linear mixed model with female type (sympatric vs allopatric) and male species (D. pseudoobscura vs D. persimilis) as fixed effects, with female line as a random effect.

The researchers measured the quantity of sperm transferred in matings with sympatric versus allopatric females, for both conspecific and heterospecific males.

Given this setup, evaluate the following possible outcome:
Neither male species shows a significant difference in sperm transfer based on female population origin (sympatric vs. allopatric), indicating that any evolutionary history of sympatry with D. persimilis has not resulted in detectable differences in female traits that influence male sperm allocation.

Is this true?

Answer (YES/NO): YES